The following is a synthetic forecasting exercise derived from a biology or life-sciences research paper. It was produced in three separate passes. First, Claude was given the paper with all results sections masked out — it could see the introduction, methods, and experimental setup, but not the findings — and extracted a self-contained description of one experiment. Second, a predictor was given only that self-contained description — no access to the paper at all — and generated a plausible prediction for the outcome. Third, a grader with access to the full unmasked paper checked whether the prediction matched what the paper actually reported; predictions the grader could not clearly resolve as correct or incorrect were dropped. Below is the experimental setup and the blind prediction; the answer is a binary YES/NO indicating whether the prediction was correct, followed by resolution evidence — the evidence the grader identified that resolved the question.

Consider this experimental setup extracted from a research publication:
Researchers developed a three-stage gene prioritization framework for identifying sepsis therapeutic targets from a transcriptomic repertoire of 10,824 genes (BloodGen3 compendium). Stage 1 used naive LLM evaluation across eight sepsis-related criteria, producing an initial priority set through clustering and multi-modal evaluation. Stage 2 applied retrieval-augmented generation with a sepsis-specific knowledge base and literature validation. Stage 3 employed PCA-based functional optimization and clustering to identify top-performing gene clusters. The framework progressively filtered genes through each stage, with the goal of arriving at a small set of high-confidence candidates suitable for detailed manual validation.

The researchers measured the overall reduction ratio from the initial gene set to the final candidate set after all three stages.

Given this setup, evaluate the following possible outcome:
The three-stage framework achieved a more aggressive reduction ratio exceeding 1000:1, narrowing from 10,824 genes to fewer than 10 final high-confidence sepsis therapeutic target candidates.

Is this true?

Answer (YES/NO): NO